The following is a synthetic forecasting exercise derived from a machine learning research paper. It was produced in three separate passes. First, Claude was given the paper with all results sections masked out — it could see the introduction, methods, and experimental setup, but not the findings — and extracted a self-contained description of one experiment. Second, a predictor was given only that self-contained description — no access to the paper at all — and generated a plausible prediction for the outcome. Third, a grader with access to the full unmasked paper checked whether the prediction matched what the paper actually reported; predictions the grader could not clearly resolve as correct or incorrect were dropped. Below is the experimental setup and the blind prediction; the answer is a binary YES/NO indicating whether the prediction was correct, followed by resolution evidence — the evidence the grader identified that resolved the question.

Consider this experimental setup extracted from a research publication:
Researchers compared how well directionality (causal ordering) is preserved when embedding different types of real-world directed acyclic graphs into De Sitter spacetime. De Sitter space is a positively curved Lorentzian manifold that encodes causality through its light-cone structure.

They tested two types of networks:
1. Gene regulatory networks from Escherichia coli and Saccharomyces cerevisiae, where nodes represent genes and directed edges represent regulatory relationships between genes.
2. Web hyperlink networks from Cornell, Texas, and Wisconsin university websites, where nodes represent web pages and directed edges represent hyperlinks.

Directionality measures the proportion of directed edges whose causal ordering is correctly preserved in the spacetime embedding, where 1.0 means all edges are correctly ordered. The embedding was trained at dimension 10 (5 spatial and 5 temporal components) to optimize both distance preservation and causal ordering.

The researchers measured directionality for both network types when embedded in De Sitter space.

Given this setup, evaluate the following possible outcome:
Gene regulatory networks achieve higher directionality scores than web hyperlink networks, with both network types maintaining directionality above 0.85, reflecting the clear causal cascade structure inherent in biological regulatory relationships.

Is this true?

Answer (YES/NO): YES